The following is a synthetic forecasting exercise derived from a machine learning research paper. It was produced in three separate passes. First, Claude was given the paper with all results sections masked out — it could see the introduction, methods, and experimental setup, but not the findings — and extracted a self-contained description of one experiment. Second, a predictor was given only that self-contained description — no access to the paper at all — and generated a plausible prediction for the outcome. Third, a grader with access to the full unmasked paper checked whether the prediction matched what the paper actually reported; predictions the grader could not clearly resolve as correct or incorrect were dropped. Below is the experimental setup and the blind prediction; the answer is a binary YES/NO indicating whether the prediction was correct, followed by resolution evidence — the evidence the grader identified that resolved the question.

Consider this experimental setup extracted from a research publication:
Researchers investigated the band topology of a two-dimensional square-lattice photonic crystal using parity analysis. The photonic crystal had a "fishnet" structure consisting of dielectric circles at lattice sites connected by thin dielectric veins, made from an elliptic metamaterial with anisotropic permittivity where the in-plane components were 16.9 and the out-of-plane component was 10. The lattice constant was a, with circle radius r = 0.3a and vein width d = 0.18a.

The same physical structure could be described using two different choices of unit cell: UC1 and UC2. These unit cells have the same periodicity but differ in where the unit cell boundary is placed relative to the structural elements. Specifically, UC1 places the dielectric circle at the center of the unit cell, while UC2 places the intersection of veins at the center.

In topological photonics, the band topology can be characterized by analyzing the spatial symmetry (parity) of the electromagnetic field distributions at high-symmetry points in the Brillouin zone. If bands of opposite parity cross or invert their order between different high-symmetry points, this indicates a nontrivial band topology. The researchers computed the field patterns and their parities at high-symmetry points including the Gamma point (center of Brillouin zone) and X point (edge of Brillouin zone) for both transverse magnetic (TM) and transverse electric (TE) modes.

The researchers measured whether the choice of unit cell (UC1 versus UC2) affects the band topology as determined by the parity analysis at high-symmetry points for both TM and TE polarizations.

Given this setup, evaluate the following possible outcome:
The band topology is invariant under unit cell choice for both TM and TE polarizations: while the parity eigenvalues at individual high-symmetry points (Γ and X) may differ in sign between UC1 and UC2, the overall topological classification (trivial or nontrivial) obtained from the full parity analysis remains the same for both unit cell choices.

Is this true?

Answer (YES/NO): NO